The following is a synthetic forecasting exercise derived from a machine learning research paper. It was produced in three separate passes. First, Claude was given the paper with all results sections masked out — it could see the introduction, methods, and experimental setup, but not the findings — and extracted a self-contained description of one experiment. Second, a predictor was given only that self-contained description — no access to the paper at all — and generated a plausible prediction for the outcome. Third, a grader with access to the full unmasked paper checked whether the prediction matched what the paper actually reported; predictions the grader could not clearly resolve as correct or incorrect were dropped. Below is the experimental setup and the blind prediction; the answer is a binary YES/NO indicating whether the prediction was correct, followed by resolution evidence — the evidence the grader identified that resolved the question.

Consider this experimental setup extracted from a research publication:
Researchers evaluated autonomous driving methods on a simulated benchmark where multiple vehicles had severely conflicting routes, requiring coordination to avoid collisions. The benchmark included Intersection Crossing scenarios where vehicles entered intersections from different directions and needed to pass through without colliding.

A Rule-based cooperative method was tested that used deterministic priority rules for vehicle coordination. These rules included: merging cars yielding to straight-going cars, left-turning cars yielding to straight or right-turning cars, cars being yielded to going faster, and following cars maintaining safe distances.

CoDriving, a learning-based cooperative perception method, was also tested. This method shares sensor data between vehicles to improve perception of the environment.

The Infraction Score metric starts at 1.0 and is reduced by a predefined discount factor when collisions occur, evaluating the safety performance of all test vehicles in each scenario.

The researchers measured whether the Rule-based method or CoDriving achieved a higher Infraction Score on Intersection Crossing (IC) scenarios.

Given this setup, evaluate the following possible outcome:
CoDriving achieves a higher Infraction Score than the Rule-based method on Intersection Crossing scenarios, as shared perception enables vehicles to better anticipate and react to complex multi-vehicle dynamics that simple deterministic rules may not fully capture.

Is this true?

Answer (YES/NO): NO